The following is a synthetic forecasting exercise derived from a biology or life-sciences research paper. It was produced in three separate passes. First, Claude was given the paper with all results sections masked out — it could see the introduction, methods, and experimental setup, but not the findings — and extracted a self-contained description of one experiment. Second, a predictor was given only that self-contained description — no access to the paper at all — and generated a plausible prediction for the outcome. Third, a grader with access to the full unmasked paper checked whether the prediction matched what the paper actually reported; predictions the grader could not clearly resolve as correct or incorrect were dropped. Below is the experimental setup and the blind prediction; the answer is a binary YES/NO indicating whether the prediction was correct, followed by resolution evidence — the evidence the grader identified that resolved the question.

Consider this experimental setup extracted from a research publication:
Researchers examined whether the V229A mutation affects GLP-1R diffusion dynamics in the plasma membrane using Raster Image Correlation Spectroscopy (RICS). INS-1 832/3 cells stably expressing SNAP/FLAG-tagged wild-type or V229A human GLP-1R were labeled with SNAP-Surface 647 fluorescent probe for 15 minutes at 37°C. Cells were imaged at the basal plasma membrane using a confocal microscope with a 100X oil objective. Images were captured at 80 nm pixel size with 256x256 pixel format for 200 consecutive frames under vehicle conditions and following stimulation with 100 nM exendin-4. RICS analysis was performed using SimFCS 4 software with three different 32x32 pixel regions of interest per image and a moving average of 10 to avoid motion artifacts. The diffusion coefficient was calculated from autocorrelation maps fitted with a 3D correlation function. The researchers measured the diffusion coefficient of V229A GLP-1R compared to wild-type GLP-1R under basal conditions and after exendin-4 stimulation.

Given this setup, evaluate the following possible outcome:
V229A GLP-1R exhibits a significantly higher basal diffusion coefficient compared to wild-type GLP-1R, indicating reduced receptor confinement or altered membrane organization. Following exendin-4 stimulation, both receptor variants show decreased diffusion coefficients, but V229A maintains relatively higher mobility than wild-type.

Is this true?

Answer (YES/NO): NO